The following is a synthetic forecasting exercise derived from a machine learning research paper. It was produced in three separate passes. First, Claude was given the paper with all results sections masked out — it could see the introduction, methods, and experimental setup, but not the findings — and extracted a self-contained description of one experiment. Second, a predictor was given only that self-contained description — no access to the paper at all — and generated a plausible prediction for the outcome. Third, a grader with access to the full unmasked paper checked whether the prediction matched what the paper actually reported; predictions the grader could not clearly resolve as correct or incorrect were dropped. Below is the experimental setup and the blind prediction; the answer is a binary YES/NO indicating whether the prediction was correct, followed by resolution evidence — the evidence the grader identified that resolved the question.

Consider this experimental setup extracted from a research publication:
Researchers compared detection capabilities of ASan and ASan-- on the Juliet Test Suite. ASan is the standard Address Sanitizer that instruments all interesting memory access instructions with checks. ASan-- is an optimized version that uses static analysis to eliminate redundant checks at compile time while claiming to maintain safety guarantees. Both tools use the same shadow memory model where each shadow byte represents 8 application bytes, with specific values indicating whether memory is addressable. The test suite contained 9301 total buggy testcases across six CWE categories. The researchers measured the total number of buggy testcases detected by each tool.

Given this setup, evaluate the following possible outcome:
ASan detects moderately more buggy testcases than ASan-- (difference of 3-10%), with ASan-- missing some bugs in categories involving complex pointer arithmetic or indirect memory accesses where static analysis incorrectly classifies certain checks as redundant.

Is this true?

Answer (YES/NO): NO